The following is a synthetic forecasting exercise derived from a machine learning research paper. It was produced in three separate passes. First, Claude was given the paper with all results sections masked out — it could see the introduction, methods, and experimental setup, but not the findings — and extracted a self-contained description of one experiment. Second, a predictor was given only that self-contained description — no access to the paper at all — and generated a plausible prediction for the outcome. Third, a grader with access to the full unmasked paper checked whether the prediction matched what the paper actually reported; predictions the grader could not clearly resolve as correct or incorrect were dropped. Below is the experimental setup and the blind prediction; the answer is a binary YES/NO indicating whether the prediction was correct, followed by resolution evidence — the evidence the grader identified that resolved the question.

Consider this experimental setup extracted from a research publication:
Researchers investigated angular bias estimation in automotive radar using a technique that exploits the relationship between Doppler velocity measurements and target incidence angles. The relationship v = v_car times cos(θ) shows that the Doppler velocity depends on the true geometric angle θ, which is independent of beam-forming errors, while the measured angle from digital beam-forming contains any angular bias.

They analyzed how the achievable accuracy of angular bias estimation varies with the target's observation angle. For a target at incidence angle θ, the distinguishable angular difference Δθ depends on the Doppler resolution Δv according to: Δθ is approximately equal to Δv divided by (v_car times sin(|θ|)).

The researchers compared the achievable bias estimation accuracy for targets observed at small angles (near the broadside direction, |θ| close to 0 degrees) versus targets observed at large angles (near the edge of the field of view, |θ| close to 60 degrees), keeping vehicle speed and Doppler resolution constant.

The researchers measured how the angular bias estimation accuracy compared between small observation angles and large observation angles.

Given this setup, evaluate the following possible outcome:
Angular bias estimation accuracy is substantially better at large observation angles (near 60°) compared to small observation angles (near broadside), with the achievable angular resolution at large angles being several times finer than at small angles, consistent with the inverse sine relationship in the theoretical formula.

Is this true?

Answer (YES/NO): YES